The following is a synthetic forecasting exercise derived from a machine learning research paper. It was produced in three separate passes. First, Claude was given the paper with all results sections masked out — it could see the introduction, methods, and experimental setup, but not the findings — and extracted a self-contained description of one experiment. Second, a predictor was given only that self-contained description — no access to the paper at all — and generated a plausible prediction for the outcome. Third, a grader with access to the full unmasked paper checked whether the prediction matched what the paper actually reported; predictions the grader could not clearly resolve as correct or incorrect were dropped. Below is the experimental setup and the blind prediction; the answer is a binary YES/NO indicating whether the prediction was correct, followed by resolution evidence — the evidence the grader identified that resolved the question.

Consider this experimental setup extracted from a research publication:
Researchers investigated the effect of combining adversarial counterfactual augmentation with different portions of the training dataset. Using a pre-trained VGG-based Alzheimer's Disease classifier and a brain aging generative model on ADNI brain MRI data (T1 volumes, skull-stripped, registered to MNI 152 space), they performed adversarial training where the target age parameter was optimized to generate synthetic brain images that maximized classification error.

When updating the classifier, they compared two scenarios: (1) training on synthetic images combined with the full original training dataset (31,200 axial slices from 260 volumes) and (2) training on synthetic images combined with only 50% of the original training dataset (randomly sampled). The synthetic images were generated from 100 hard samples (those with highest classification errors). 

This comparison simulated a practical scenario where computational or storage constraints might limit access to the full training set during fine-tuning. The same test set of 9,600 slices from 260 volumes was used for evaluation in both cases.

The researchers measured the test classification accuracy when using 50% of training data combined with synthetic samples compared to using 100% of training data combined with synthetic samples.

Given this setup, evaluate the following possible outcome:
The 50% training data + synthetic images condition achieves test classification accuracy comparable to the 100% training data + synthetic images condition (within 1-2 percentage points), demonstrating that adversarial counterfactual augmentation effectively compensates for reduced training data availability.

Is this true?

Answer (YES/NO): YES